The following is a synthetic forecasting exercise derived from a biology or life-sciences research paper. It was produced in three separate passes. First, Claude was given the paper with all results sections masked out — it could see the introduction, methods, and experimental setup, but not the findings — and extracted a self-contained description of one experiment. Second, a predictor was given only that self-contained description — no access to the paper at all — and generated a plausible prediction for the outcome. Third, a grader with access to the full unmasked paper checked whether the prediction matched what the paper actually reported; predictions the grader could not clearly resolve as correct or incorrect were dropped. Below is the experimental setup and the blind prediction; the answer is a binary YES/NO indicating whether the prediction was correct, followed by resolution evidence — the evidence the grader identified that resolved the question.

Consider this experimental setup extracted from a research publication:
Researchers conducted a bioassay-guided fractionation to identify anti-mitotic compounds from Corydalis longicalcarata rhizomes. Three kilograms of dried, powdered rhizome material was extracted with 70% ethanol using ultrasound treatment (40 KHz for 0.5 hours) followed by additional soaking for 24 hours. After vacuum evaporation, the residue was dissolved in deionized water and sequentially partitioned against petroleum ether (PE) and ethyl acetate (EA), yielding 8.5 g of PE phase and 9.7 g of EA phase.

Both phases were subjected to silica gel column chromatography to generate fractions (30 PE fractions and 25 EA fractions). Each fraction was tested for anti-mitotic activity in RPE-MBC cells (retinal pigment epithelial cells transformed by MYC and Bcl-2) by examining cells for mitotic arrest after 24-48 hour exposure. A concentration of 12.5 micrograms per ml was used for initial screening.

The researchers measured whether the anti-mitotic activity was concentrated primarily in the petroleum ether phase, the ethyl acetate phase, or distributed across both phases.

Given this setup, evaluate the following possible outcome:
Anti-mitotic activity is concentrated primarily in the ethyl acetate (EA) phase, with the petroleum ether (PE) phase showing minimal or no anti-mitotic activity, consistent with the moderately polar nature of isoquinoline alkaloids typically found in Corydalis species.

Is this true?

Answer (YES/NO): NO